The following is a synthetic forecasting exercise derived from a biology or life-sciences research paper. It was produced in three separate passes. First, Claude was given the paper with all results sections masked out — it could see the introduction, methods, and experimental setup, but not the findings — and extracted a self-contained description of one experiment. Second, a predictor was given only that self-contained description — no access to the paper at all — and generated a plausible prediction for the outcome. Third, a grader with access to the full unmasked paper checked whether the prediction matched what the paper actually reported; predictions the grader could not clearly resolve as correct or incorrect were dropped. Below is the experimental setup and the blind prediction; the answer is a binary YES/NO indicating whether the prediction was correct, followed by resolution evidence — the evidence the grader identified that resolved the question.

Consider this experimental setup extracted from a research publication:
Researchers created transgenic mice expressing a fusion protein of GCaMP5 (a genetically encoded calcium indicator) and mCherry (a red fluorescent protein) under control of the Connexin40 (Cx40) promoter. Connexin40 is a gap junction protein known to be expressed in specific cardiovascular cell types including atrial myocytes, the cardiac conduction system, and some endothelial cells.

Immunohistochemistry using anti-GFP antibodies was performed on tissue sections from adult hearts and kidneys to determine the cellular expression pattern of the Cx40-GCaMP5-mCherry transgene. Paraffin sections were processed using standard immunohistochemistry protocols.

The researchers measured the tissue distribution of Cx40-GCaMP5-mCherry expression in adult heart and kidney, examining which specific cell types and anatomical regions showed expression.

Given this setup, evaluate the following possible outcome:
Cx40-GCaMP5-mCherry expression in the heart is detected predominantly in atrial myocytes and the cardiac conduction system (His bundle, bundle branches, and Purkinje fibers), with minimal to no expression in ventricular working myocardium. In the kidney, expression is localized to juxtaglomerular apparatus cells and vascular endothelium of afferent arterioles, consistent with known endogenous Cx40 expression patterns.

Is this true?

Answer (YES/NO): NO